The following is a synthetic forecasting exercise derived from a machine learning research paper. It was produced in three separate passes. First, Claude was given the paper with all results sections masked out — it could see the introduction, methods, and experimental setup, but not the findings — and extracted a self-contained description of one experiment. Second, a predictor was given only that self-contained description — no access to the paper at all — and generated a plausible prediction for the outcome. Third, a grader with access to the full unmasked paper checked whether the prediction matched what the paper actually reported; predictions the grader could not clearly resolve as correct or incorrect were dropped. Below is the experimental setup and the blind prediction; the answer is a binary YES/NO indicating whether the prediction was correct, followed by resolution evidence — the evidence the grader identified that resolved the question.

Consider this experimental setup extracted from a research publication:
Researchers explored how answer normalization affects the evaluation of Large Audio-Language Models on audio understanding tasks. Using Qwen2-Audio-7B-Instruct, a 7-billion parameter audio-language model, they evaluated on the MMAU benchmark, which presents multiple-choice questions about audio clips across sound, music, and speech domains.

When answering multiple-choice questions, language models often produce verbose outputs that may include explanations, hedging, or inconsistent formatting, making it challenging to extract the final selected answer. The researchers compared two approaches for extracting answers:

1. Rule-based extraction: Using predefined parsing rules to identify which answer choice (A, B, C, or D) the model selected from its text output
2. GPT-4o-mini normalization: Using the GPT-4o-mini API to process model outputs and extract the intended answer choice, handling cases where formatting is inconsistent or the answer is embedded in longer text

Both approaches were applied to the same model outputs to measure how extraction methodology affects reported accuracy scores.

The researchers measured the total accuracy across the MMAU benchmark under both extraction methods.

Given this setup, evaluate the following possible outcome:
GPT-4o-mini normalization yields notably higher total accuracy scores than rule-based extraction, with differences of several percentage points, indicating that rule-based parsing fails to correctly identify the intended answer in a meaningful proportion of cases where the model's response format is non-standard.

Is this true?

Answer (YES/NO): YES